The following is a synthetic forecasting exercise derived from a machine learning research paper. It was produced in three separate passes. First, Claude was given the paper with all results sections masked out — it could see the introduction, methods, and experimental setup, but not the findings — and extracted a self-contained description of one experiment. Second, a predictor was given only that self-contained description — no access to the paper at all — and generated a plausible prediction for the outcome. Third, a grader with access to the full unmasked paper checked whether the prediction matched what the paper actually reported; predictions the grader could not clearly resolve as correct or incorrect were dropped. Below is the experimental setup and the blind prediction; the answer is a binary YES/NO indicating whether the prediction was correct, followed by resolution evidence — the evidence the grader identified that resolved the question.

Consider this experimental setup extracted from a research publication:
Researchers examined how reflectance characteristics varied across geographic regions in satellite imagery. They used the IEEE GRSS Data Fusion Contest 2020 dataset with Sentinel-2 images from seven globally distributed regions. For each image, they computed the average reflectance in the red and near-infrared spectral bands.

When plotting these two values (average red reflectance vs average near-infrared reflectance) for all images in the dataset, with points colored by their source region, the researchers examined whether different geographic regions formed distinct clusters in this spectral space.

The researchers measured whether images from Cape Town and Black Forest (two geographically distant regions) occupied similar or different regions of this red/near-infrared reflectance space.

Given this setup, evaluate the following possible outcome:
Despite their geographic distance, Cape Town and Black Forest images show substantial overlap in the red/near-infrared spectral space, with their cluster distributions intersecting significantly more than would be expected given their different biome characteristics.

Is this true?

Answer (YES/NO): NO